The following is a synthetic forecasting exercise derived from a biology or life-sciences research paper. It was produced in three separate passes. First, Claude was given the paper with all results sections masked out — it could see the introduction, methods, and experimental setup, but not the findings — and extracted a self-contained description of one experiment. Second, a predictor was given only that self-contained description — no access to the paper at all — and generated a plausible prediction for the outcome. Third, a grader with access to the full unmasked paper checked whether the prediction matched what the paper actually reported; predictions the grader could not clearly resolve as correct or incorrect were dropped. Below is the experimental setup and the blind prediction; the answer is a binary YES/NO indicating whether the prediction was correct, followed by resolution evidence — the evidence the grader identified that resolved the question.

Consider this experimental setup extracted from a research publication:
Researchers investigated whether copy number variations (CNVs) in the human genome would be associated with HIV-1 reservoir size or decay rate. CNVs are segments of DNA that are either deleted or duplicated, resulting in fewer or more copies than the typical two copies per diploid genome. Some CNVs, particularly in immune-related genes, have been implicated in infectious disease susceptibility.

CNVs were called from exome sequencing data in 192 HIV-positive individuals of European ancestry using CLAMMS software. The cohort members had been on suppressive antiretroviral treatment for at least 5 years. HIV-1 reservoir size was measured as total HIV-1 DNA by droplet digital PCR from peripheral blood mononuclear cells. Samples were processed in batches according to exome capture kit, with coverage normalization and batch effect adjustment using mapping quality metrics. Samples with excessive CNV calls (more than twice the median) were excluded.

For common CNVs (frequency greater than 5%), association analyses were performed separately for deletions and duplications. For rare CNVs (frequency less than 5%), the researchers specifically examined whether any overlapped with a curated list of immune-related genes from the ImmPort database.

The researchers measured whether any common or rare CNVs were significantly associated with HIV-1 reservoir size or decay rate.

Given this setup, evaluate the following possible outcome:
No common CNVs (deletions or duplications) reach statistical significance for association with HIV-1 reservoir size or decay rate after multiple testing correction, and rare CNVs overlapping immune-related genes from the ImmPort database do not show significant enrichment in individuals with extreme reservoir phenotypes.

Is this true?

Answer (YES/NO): YES